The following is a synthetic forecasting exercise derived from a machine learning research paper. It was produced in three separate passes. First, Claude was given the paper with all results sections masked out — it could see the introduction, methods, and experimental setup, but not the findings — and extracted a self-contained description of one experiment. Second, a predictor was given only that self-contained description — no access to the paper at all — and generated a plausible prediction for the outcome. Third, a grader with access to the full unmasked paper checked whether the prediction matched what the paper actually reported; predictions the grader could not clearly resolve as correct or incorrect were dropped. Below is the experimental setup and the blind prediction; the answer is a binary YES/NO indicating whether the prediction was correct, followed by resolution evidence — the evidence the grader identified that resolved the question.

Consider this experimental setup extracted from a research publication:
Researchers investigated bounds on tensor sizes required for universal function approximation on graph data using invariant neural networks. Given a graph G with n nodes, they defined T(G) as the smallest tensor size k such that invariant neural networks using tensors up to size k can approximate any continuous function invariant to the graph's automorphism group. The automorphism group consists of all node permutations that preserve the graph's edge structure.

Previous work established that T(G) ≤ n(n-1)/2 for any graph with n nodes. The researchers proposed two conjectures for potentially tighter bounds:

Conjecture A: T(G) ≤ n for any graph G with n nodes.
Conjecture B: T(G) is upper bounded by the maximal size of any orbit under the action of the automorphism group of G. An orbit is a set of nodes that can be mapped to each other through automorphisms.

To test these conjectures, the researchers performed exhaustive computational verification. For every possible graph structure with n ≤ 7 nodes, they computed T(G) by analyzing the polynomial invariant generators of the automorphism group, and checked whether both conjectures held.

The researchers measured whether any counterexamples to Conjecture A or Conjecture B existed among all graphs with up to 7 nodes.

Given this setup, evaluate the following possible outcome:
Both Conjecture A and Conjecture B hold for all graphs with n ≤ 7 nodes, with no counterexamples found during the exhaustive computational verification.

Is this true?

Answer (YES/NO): YES